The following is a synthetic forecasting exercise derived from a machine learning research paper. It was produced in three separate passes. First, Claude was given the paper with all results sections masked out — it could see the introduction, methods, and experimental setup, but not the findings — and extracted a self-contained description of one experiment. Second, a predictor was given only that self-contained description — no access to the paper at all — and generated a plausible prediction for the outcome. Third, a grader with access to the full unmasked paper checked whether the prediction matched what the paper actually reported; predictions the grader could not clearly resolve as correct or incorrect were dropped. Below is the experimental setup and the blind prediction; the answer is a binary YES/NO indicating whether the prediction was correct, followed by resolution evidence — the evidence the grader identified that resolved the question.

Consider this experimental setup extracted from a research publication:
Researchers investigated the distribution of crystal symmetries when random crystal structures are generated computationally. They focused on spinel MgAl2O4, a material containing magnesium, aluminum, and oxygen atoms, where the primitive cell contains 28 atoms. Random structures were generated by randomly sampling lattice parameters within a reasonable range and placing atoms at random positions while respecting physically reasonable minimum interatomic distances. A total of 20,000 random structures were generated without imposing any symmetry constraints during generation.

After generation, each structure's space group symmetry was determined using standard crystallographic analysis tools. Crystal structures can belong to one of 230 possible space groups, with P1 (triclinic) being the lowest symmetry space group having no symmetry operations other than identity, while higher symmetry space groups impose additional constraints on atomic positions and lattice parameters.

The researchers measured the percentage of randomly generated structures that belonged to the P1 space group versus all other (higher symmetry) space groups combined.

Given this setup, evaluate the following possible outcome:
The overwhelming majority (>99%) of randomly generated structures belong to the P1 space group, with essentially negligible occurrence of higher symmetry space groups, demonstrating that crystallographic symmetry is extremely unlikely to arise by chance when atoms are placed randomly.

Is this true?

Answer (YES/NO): NO